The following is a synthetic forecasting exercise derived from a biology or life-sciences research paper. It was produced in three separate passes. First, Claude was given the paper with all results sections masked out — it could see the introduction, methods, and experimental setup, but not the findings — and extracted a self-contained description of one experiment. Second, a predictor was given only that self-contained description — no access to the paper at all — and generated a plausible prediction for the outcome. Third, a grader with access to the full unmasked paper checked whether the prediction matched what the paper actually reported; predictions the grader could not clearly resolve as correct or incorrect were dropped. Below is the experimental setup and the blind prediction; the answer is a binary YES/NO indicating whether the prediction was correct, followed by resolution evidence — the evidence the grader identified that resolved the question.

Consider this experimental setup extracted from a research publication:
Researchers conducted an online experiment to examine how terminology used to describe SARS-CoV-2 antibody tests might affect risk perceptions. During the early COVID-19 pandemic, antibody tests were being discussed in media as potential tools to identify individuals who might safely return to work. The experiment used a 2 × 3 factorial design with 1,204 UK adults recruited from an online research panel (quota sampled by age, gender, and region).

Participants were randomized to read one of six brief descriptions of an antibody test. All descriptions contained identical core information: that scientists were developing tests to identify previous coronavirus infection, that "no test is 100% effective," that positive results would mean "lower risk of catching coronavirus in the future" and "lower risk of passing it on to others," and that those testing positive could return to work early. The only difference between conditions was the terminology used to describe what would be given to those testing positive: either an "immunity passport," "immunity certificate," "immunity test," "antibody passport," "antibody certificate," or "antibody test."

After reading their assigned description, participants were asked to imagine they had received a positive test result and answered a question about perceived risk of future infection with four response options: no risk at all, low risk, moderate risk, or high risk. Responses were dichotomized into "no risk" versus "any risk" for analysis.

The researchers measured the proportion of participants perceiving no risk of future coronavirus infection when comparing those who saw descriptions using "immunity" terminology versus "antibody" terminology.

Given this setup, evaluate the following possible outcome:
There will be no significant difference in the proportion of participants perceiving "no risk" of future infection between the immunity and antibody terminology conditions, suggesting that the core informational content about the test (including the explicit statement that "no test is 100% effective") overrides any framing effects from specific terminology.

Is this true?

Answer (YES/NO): NO